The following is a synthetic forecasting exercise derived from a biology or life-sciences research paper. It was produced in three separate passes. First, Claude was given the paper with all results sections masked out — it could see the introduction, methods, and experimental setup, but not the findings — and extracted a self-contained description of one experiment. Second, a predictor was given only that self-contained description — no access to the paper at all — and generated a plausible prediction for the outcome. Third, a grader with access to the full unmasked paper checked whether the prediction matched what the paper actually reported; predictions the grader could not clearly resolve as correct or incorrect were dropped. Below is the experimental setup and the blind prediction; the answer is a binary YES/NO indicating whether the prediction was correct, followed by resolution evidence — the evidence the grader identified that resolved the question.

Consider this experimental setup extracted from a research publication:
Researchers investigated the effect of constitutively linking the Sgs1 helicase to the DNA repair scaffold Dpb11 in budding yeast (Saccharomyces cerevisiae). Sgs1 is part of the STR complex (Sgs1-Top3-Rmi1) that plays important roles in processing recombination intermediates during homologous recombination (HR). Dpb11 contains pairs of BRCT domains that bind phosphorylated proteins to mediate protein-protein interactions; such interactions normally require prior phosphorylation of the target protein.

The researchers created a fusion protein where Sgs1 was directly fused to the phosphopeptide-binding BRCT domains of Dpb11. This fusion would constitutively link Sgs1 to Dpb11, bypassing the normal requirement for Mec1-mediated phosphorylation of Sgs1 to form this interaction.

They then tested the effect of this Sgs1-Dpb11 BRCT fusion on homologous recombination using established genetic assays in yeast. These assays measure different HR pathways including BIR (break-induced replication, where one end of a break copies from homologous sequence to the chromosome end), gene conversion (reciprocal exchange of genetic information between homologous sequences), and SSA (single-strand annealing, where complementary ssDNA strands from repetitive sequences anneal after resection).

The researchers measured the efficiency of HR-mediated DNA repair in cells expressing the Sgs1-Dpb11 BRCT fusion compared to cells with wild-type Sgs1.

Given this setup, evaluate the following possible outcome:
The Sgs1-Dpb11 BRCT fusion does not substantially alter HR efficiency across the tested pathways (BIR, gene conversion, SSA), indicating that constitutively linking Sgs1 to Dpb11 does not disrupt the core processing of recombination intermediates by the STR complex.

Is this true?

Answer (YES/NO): NO